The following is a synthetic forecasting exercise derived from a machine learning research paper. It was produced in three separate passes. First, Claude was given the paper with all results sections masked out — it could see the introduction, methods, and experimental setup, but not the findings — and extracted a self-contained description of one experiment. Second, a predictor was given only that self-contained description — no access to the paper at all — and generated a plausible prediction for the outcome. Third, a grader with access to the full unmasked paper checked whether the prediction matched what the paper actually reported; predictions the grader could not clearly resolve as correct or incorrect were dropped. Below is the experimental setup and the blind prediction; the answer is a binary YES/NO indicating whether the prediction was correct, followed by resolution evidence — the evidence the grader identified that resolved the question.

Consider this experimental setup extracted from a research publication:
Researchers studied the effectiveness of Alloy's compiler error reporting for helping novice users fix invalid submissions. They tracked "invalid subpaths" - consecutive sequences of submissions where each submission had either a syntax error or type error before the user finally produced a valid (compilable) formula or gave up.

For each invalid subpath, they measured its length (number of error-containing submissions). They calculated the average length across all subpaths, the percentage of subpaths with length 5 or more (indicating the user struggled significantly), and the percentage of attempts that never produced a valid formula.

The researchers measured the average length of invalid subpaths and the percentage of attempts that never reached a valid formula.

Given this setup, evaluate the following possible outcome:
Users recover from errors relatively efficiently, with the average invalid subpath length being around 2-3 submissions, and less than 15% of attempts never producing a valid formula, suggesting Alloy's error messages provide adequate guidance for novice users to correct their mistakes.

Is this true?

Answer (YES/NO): YES